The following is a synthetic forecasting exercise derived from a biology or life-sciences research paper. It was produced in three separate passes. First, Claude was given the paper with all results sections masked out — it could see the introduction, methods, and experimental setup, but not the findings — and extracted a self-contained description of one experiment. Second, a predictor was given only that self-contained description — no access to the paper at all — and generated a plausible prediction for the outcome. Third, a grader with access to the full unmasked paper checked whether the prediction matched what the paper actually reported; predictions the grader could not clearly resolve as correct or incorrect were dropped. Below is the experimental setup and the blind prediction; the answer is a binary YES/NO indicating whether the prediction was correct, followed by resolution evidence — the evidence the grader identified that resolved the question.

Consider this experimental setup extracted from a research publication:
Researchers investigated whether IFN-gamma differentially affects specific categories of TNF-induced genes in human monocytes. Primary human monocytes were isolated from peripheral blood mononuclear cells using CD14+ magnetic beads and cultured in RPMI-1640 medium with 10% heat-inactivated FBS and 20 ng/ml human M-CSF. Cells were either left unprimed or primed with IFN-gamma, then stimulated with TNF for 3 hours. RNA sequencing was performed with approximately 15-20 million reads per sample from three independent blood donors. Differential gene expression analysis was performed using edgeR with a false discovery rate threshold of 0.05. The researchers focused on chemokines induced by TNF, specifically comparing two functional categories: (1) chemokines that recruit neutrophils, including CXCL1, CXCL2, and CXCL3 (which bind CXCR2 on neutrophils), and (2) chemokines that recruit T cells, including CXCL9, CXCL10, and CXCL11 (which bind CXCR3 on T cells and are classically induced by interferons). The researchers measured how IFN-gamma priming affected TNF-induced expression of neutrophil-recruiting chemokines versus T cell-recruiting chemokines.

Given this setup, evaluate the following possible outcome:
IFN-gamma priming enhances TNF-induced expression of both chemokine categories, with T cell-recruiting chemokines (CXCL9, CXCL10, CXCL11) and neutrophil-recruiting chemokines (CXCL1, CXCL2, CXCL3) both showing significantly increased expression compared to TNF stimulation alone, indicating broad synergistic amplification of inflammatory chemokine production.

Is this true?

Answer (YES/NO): NO